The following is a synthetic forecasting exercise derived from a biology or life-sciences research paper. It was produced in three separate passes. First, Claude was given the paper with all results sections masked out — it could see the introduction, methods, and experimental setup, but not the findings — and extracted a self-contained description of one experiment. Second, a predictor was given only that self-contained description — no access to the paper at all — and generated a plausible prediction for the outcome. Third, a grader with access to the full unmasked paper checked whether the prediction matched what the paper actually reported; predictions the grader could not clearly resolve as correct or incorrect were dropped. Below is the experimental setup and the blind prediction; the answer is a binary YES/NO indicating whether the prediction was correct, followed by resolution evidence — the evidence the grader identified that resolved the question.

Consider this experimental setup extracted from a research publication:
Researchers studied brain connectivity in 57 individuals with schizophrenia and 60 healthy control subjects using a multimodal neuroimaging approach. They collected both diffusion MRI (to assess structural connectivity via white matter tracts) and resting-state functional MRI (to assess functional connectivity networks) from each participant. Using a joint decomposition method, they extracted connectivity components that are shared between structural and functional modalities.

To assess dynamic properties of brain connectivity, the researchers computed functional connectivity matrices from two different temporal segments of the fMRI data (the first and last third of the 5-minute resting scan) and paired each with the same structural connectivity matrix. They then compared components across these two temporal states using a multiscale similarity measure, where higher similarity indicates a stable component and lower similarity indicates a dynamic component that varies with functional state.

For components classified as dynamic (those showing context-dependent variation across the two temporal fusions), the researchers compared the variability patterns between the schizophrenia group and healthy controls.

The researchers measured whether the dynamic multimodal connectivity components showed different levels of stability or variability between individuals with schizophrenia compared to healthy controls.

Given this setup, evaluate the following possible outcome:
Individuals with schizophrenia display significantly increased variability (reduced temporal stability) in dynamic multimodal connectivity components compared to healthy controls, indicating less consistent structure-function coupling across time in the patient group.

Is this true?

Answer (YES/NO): YES